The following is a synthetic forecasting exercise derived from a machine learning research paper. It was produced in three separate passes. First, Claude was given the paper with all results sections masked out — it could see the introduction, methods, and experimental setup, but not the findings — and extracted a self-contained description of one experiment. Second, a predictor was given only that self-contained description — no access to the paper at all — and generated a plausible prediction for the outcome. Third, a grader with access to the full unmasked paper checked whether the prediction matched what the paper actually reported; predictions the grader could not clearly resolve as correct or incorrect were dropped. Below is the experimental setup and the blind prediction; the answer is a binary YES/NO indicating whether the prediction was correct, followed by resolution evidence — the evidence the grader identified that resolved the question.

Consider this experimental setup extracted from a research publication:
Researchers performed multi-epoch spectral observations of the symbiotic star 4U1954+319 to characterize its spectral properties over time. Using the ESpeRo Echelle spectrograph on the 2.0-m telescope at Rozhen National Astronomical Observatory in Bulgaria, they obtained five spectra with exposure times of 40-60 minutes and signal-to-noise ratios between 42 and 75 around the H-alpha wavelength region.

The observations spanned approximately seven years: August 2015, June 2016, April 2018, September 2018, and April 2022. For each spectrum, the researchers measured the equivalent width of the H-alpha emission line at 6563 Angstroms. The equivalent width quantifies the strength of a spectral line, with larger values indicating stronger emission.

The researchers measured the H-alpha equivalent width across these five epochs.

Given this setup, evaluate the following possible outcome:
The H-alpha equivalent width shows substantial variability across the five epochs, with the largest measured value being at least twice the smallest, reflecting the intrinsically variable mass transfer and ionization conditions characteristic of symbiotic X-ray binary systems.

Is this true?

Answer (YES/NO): YES